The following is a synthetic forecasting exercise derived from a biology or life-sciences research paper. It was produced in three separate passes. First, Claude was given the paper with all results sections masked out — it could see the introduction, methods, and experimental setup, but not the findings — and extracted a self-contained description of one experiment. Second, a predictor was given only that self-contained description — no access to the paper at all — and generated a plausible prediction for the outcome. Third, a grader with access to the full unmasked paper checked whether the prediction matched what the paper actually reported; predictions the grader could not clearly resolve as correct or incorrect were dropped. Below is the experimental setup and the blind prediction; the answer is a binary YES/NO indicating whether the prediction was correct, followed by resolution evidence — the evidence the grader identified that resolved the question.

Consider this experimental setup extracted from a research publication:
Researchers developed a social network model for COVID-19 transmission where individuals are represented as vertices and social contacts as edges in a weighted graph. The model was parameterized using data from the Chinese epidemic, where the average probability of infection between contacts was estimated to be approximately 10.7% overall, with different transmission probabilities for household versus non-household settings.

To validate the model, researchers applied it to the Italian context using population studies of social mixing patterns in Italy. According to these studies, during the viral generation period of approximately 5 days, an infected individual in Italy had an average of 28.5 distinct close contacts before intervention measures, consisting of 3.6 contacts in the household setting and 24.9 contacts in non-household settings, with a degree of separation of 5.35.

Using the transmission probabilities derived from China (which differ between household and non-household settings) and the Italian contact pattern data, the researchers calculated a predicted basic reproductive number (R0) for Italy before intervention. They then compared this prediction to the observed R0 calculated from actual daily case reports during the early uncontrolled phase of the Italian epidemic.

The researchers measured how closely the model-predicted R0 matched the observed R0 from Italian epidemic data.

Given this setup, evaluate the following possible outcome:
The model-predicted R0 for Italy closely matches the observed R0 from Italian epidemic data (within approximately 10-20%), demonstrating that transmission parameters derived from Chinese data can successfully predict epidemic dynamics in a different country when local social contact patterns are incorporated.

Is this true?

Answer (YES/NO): YES